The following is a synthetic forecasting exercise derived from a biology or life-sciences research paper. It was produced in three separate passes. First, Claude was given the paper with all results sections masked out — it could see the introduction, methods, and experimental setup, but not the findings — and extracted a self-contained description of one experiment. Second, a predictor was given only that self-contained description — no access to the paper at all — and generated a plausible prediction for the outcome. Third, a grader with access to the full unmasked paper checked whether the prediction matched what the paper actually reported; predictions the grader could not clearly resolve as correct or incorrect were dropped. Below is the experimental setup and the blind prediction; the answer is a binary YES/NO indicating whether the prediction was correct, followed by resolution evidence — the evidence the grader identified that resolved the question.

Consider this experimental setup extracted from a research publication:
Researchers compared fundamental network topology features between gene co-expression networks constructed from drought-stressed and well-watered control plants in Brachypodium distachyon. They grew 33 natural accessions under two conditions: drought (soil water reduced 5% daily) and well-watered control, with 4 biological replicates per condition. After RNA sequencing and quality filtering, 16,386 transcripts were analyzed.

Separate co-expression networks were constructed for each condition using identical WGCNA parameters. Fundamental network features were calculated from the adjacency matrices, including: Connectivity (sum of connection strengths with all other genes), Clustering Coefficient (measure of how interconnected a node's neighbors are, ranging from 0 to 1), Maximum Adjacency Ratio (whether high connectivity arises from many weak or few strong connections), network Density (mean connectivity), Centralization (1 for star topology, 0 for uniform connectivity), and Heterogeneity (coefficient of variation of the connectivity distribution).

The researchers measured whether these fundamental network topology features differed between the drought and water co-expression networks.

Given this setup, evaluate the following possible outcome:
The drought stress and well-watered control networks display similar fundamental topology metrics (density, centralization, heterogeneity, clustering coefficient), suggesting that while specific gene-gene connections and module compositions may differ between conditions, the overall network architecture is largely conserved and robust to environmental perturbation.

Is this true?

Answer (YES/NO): NO